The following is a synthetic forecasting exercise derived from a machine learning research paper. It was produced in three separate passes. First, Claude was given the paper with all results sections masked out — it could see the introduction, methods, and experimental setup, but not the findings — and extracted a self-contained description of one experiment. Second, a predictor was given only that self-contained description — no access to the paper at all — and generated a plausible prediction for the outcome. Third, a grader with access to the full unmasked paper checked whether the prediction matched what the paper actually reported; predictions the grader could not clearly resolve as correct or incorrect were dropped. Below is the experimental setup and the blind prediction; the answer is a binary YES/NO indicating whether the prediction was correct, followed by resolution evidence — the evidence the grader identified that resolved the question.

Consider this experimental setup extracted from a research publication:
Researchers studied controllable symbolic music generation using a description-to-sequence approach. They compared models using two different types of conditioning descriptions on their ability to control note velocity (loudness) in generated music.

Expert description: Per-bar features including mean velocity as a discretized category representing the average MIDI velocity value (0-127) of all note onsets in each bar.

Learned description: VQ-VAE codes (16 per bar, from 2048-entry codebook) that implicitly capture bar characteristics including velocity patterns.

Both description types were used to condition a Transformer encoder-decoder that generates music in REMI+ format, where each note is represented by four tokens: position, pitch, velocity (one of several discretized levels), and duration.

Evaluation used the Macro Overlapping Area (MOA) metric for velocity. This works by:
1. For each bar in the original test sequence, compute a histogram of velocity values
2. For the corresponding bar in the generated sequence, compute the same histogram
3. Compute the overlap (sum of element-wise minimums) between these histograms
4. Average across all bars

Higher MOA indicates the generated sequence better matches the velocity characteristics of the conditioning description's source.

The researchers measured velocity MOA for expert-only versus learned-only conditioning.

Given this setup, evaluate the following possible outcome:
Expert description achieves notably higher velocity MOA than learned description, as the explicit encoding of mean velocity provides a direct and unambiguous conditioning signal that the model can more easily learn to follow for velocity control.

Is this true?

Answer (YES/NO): NO